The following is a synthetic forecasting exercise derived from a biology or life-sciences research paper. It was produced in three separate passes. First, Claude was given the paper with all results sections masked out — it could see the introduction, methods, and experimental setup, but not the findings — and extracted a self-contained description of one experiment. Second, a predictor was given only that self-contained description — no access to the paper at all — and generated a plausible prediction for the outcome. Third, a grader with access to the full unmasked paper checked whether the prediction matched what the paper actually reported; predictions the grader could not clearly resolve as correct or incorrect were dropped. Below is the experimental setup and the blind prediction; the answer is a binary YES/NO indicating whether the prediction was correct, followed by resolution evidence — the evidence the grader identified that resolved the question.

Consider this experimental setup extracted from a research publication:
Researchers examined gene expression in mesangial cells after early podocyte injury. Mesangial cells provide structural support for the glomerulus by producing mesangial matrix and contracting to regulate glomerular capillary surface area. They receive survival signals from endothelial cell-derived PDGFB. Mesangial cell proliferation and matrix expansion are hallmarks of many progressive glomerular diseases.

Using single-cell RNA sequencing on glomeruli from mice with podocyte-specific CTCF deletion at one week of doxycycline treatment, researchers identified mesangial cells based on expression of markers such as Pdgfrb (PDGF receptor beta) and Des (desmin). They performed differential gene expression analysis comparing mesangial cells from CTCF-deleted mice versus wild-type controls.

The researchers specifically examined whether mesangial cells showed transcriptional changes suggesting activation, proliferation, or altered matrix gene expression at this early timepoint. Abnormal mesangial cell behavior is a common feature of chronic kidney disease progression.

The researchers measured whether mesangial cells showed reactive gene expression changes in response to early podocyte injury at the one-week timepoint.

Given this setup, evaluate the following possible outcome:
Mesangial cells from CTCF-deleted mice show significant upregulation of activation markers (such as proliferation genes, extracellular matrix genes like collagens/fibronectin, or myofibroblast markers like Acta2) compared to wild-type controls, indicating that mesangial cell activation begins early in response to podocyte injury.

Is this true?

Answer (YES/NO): NO